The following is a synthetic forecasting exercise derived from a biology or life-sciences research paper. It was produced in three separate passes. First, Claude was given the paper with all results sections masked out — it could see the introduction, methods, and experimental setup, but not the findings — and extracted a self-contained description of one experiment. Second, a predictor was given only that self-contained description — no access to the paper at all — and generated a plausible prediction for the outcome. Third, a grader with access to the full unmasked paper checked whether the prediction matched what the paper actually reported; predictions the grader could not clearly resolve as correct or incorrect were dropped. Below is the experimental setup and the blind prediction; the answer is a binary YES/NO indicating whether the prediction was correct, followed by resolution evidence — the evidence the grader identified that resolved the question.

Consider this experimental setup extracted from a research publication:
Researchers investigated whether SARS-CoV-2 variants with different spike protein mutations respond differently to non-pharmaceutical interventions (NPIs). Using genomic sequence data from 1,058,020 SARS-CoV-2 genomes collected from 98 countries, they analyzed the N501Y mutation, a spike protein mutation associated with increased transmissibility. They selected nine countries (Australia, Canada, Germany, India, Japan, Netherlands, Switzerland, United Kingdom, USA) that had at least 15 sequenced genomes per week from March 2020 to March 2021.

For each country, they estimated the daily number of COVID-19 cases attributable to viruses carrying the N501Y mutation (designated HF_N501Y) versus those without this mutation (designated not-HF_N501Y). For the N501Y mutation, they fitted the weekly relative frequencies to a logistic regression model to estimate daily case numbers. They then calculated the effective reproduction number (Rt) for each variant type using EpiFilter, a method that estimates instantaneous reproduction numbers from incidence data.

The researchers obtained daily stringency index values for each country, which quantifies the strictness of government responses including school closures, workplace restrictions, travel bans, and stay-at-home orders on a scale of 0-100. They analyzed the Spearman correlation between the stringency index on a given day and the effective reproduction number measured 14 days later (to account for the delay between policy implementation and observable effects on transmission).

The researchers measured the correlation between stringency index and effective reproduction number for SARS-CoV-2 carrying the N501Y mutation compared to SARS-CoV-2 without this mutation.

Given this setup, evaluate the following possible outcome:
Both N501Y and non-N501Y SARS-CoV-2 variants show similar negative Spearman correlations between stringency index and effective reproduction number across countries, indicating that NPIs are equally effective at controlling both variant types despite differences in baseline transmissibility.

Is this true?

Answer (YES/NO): YES